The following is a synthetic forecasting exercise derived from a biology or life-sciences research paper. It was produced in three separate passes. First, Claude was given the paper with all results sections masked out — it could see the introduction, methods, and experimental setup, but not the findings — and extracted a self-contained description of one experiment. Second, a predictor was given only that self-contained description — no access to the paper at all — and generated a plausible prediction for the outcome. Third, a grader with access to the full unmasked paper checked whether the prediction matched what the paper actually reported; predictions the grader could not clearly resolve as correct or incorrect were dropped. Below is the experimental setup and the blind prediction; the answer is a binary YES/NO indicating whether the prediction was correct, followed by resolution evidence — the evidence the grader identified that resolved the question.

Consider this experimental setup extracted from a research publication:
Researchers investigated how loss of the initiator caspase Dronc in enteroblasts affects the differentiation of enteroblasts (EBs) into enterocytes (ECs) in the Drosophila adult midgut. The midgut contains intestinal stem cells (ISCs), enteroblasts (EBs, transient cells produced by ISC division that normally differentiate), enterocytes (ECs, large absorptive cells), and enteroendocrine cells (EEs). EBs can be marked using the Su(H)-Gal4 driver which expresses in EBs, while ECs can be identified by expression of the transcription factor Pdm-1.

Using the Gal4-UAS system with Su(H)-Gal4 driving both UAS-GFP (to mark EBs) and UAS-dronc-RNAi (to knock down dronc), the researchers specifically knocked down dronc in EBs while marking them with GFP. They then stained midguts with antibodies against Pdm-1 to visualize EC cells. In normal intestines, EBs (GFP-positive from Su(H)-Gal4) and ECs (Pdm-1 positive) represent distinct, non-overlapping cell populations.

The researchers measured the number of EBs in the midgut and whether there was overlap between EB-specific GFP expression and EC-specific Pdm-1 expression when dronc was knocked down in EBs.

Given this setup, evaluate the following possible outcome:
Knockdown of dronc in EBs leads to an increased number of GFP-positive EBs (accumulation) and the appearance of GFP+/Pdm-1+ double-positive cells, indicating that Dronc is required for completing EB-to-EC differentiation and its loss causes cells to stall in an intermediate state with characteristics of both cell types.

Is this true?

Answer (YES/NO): YES